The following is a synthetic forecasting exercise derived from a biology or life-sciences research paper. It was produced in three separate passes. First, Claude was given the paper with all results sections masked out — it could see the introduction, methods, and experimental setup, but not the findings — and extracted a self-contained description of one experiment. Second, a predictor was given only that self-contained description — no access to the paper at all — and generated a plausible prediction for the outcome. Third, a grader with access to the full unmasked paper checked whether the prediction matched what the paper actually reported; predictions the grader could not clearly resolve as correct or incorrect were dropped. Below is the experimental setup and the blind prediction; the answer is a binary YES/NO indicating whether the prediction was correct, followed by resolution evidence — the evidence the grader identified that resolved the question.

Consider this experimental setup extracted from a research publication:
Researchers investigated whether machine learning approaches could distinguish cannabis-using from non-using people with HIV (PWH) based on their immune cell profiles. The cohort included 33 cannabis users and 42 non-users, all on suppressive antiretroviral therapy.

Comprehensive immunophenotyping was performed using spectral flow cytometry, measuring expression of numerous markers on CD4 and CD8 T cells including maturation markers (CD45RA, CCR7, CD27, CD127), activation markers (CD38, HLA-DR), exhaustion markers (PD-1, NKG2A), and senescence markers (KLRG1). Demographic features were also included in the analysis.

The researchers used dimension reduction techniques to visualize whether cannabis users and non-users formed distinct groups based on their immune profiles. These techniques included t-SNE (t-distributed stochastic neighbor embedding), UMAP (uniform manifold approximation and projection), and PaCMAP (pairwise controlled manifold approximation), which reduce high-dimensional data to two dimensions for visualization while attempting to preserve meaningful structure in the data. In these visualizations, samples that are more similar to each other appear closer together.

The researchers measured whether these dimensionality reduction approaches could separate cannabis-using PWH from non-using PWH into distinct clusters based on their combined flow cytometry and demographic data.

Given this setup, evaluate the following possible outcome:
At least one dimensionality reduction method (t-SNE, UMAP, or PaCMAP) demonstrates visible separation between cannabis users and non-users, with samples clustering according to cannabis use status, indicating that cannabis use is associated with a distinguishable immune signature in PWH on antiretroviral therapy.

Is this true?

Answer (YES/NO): YES